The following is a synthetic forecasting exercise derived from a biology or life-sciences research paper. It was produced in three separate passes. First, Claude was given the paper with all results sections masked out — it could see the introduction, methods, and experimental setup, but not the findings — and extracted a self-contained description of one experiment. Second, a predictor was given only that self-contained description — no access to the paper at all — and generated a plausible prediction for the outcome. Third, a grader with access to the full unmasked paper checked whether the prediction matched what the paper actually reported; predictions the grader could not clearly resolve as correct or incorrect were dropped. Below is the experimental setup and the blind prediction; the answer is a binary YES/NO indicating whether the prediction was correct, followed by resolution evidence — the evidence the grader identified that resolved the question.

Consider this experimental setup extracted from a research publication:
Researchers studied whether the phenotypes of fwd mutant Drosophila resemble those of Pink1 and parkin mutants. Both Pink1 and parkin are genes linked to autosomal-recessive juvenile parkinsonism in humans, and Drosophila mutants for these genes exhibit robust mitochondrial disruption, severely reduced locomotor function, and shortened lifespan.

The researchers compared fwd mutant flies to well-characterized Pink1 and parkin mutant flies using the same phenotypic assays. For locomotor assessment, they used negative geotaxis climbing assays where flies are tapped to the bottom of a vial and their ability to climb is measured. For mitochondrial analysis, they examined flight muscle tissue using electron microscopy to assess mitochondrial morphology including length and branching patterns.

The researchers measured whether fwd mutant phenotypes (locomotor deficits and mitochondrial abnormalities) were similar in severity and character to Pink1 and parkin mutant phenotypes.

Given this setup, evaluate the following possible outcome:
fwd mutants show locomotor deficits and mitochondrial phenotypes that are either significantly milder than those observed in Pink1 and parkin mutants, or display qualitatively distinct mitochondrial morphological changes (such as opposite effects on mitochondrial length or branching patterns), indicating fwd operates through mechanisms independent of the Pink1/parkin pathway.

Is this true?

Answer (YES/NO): NO